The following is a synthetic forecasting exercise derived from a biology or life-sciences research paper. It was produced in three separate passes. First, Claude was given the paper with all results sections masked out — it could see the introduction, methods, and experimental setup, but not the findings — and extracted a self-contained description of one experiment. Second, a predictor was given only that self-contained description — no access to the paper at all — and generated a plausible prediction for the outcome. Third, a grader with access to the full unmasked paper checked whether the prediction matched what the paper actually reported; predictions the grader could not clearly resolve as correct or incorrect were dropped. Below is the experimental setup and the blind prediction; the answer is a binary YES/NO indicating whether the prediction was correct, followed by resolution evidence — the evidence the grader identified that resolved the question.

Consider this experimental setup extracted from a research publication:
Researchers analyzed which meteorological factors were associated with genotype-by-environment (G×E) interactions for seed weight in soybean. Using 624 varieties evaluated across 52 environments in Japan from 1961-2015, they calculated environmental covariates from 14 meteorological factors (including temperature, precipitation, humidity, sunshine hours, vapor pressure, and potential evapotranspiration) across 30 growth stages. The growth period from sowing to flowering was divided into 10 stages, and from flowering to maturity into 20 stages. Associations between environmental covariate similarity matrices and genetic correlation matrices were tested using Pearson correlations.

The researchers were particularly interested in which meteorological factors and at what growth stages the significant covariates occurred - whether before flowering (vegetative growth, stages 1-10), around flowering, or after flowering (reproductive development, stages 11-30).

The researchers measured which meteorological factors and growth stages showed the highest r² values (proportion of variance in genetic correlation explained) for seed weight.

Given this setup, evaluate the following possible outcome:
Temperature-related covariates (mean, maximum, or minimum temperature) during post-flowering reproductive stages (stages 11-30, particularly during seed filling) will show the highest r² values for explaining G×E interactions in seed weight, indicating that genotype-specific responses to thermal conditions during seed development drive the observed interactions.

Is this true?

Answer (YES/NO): NO